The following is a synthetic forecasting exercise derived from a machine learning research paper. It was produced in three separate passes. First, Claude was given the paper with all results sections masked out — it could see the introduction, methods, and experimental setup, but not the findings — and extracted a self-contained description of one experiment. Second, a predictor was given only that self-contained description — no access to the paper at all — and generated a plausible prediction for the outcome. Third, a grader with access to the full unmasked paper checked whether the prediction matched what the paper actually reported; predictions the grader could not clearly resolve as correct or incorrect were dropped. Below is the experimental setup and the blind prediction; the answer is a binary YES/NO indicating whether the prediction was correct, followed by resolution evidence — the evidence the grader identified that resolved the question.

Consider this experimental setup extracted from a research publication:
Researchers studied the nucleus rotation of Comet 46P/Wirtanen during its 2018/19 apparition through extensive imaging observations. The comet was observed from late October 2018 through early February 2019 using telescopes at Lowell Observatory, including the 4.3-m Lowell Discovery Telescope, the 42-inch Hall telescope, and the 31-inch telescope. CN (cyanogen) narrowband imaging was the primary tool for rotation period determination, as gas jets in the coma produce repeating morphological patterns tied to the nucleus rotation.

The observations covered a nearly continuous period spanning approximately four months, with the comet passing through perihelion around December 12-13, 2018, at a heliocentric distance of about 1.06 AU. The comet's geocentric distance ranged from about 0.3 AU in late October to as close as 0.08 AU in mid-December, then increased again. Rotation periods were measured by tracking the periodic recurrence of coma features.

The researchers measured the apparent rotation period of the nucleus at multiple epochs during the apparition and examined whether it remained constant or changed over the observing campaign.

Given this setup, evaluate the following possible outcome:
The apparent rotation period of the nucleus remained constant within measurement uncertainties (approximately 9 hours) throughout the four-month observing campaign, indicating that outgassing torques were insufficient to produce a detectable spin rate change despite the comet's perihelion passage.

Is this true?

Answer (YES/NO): NO